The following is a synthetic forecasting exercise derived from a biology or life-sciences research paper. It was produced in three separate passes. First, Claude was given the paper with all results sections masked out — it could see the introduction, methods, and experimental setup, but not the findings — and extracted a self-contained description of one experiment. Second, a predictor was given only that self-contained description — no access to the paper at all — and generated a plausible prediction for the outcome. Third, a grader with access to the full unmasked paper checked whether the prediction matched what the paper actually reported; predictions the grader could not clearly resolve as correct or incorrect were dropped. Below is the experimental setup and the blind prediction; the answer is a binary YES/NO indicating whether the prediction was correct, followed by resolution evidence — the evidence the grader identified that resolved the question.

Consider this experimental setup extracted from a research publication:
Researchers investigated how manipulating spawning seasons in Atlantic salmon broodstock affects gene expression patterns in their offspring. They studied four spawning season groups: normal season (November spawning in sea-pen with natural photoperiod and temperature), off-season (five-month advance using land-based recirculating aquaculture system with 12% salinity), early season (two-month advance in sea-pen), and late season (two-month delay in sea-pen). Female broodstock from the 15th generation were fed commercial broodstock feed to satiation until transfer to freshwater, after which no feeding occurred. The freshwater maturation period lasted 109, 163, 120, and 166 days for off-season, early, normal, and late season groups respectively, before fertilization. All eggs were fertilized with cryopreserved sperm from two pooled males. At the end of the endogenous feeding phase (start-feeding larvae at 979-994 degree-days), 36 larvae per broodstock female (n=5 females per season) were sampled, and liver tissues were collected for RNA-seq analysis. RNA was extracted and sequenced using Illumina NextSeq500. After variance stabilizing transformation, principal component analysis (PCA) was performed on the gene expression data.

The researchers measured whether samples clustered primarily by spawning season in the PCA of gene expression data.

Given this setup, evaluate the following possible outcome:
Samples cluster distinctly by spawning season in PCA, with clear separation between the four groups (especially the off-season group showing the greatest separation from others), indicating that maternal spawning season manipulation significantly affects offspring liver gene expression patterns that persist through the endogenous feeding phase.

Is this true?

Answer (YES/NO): NO